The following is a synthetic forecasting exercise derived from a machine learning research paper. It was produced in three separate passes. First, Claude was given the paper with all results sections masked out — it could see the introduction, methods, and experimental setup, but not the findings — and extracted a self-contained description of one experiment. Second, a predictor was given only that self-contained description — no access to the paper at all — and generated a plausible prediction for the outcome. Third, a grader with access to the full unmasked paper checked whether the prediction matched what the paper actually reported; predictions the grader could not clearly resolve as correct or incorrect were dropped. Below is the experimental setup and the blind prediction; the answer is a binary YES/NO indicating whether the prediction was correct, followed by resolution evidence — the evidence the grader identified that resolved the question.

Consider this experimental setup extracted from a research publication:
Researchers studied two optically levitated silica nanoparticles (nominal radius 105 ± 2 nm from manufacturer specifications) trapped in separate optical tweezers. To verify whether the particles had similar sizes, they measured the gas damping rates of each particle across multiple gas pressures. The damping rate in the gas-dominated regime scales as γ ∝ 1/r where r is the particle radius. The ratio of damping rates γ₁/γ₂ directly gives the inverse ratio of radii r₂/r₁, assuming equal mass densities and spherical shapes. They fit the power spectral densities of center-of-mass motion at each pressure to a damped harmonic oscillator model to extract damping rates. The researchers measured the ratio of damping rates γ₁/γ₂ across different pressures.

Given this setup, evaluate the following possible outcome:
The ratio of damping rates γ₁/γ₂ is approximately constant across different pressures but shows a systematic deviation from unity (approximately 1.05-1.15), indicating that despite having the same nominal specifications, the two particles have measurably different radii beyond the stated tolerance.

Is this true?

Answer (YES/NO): NO